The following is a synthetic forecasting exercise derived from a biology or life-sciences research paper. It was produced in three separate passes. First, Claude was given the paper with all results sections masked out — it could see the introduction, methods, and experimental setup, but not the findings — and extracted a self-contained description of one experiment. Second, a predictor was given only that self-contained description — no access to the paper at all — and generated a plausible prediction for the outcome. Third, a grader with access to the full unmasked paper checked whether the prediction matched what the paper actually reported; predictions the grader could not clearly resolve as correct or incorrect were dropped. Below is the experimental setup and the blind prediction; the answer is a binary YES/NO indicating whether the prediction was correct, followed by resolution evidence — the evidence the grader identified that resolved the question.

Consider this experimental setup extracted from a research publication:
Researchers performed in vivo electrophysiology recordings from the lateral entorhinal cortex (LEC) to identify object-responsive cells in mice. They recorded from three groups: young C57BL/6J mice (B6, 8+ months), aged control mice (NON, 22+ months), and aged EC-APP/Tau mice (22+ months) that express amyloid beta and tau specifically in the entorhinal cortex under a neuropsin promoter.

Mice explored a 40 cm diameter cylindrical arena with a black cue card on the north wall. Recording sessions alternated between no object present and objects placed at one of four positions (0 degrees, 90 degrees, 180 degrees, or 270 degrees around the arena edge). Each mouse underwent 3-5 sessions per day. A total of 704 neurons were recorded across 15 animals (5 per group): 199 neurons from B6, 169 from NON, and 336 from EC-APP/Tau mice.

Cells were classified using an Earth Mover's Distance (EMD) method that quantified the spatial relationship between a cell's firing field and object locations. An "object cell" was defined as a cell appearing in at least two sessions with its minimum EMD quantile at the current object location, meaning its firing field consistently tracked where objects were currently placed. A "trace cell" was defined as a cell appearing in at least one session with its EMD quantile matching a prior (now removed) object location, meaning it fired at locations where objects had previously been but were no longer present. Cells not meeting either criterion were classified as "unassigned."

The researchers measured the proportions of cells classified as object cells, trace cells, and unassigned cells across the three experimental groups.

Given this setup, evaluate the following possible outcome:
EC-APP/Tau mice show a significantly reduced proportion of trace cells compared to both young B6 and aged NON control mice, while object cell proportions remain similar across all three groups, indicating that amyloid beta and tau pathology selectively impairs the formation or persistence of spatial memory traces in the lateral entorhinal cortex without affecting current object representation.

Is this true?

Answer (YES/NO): NO